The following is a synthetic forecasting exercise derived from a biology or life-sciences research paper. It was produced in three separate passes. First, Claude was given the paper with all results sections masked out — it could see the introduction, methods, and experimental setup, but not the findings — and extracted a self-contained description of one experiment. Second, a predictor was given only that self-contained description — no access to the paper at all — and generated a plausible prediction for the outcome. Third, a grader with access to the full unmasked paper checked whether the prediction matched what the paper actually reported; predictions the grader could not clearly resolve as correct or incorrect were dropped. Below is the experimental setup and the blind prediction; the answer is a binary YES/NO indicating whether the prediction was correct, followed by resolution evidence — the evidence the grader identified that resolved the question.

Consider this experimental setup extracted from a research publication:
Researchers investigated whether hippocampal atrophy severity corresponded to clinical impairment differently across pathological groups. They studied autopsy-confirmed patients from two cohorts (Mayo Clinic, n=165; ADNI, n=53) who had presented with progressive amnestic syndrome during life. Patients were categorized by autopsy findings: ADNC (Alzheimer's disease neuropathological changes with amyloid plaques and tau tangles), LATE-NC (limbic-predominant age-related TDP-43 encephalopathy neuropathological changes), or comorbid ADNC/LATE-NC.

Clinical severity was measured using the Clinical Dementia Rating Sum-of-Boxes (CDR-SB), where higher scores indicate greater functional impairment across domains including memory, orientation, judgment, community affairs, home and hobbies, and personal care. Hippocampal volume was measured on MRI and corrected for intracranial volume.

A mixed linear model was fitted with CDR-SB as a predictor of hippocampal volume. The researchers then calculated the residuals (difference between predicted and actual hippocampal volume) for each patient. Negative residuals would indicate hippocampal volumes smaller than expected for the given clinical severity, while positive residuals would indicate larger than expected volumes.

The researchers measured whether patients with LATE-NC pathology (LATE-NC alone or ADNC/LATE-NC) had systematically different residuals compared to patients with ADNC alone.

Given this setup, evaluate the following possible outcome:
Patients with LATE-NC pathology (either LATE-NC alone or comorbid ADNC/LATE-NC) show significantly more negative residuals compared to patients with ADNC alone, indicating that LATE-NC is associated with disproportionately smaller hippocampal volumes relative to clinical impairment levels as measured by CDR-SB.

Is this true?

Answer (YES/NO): YES